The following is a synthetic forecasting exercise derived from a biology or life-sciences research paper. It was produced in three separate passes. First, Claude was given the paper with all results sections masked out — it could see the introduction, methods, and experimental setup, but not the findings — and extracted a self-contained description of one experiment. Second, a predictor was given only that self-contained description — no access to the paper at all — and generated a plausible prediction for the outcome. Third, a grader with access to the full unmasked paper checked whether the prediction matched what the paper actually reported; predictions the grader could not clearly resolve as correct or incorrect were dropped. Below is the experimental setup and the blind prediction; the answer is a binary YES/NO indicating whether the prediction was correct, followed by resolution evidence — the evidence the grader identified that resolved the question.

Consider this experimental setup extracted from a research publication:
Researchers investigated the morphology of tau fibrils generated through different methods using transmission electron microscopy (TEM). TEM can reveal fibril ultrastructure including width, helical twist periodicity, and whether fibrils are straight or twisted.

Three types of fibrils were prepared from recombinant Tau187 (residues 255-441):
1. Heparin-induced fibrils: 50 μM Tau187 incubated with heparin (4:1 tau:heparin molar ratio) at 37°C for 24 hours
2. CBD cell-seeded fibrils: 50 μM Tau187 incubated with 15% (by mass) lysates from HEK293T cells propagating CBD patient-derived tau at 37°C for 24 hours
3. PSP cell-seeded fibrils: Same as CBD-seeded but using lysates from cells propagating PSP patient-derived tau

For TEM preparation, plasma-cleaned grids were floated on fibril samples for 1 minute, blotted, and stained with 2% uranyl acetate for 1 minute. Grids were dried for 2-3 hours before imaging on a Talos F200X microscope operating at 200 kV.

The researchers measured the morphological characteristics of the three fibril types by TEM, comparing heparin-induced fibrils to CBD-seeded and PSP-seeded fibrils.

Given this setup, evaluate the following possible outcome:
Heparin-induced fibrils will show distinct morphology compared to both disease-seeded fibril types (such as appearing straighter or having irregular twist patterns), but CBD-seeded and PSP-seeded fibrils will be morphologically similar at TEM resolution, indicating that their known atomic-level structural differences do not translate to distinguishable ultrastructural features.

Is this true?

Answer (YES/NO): NO